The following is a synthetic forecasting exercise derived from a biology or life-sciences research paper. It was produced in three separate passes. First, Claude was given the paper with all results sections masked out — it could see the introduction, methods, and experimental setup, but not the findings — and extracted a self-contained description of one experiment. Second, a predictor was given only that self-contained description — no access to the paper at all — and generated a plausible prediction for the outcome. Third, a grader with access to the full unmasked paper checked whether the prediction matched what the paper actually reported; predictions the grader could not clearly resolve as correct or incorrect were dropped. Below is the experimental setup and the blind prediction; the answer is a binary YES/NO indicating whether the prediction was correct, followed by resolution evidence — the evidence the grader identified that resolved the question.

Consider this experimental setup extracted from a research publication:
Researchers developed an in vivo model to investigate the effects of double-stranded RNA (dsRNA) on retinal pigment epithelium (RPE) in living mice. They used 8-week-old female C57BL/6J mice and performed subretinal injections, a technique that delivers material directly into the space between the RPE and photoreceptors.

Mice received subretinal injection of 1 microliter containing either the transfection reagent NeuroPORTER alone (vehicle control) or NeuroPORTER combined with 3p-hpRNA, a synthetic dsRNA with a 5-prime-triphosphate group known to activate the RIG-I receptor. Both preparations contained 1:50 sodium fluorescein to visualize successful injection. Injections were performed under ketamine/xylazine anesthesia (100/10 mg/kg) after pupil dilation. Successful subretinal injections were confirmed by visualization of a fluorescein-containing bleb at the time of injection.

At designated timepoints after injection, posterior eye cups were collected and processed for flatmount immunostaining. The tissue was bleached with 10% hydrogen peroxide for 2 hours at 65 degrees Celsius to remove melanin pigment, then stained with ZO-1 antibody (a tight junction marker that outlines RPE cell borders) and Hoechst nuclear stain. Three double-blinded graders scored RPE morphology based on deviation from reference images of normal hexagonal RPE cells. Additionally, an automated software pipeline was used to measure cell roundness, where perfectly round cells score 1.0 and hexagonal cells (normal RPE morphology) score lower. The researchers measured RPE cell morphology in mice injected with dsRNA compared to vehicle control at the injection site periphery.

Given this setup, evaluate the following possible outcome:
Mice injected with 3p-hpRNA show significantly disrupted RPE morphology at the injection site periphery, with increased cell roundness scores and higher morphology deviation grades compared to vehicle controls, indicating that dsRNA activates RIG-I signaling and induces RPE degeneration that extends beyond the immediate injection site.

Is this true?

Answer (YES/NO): YES